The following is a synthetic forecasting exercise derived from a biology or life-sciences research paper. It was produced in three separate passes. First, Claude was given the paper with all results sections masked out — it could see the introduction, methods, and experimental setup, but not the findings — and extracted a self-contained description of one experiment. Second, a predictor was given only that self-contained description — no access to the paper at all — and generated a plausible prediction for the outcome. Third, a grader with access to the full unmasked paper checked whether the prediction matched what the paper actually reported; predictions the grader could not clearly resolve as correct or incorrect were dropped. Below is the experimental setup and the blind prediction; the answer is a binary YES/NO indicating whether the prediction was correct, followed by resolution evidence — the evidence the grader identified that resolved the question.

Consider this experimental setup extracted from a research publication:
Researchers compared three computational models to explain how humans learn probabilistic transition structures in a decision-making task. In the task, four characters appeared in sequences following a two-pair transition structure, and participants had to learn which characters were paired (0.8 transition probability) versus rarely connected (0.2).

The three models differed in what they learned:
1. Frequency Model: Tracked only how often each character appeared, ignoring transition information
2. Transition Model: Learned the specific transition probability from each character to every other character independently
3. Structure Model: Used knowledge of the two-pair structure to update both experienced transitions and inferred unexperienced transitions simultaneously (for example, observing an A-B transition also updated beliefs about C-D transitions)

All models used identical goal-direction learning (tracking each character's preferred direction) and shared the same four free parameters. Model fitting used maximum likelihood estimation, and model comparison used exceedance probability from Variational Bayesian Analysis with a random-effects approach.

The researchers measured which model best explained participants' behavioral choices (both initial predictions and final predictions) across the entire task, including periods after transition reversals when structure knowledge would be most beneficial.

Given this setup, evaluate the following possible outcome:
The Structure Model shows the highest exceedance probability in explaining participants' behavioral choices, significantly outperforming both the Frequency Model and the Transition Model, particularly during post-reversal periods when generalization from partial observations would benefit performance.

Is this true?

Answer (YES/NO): YES